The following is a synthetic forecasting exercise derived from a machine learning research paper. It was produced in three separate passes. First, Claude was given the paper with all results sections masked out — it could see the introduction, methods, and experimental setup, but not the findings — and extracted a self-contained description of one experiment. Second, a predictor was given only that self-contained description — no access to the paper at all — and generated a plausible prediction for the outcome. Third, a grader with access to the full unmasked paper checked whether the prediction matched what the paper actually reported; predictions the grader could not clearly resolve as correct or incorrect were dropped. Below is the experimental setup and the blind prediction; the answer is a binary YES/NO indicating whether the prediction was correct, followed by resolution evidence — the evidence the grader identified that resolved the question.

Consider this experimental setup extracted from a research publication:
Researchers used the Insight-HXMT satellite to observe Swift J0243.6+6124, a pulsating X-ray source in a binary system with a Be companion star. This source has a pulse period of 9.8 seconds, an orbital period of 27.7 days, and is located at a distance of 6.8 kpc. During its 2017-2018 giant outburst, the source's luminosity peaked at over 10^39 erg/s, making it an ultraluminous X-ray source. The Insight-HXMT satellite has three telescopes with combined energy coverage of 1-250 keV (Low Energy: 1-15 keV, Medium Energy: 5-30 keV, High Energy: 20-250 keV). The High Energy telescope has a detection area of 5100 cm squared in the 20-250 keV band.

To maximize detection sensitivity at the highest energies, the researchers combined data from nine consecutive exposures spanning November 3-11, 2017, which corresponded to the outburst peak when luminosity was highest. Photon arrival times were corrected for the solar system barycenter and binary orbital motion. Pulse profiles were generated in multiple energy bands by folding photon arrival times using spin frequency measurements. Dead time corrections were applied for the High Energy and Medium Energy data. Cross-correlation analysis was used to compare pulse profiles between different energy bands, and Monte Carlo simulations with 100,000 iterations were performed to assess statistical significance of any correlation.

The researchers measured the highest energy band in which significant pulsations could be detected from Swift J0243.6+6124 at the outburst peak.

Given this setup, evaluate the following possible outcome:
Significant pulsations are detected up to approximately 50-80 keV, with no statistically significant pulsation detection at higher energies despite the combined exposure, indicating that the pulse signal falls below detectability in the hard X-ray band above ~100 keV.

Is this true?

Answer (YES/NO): NO